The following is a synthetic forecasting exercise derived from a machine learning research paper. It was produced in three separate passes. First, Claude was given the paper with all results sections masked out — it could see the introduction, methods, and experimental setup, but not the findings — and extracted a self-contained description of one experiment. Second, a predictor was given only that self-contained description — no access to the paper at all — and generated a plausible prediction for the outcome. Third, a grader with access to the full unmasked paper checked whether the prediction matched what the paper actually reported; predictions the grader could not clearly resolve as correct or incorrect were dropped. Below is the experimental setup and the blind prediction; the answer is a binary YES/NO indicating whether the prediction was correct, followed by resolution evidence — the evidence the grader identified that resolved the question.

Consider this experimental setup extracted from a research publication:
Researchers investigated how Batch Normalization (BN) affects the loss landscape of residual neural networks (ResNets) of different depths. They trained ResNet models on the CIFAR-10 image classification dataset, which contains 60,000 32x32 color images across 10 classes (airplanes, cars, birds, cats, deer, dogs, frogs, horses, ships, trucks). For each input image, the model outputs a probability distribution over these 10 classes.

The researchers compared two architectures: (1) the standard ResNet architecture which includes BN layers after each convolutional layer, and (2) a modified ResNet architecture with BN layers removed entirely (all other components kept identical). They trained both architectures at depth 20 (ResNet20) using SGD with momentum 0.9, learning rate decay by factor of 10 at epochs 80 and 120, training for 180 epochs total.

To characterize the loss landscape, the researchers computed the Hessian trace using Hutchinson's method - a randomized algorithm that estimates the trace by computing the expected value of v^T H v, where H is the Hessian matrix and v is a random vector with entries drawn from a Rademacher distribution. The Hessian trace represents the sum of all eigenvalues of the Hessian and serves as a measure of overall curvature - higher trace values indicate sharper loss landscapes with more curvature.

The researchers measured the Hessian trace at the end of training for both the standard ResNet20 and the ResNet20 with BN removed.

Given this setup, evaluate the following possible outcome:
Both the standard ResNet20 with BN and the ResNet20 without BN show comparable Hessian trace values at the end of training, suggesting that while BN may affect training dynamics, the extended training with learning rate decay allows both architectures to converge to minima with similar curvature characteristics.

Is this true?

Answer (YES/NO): NO